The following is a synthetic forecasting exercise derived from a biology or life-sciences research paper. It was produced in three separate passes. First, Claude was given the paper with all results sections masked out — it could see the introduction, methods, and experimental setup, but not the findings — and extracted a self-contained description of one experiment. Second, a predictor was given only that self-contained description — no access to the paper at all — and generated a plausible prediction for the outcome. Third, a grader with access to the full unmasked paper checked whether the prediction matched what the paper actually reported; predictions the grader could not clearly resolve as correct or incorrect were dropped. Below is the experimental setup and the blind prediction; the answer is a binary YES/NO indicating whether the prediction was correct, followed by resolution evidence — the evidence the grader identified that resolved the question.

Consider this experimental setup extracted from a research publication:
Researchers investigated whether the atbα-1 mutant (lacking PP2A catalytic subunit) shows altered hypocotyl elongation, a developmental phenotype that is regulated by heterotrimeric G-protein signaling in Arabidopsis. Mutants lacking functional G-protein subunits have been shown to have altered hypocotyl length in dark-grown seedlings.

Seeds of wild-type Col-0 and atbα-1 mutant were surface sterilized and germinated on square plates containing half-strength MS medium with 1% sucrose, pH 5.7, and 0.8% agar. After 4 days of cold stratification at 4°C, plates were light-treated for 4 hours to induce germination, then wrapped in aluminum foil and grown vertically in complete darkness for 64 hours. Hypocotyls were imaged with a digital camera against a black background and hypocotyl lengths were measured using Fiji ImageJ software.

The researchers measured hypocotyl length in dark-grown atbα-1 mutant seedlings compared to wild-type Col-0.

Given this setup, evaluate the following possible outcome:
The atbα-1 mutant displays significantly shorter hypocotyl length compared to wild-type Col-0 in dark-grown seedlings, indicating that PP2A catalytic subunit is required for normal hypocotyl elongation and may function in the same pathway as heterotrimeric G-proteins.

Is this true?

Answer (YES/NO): NO